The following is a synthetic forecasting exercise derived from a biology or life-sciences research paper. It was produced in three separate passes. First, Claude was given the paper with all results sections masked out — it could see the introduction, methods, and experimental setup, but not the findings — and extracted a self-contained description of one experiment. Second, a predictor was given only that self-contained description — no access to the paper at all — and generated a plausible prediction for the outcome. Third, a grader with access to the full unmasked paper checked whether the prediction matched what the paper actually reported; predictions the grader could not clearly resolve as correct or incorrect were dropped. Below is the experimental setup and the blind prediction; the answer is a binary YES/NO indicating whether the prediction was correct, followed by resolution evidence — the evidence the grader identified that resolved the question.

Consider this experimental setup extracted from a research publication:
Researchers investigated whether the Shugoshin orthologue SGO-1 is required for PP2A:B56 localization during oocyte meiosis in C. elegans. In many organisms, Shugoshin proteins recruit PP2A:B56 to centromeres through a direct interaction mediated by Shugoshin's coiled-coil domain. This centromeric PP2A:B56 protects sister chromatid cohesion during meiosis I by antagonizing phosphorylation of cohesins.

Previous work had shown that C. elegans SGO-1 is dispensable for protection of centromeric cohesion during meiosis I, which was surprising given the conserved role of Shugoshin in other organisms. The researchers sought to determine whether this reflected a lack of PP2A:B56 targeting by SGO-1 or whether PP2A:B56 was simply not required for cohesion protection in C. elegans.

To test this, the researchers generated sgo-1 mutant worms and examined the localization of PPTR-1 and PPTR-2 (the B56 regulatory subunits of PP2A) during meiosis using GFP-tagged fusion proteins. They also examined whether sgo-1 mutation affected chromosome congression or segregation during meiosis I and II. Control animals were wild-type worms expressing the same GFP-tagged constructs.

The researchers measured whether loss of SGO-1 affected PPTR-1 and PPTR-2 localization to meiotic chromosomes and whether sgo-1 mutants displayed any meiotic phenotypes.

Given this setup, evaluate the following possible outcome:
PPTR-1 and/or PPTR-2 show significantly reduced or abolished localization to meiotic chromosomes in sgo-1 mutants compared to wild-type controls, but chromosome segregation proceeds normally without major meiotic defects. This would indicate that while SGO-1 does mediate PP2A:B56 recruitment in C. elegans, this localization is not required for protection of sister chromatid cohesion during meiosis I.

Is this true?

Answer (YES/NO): NO